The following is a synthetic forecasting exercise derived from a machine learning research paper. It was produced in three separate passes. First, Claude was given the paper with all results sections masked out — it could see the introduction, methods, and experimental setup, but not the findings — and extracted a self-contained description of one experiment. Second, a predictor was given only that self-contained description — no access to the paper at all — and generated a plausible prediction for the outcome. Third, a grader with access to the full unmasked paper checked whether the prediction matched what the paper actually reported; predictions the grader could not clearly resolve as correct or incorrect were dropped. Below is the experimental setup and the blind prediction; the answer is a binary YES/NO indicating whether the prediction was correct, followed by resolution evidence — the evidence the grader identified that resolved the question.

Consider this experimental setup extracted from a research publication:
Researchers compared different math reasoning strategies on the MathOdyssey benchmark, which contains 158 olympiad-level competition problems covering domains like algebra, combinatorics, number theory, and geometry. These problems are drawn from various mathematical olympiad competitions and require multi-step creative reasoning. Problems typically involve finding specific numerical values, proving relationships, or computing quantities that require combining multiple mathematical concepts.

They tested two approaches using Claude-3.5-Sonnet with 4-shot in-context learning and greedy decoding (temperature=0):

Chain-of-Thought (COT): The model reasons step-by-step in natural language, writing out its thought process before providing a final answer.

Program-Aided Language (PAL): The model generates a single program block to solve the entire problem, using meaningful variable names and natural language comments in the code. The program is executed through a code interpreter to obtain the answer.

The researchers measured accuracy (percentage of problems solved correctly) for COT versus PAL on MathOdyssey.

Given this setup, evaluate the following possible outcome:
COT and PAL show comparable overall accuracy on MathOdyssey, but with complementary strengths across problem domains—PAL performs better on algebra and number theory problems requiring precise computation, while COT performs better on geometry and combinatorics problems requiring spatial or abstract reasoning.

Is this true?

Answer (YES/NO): NO